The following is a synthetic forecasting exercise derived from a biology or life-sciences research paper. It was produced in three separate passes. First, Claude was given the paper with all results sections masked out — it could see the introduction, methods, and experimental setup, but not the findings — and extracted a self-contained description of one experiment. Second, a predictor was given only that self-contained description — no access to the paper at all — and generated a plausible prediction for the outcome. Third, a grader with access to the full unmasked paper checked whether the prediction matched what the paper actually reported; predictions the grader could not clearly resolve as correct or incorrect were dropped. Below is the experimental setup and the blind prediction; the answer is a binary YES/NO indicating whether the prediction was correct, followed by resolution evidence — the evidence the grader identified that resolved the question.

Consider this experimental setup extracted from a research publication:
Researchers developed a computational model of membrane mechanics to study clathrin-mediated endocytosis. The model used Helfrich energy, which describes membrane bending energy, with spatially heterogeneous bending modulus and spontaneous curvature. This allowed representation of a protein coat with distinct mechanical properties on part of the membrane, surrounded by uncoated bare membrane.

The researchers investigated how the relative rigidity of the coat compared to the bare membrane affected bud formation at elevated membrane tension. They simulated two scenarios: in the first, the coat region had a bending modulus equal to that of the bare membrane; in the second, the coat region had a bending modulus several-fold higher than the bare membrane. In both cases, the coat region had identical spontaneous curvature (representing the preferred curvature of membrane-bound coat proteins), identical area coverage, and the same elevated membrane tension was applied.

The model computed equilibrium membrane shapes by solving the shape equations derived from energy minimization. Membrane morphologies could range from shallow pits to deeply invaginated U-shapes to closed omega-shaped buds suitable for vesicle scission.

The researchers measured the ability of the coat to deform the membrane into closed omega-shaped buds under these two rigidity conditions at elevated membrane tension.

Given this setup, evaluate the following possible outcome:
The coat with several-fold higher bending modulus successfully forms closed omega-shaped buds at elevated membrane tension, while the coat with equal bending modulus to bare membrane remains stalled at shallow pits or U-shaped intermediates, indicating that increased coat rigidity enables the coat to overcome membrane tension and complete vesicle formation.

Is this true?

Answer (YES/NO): NO